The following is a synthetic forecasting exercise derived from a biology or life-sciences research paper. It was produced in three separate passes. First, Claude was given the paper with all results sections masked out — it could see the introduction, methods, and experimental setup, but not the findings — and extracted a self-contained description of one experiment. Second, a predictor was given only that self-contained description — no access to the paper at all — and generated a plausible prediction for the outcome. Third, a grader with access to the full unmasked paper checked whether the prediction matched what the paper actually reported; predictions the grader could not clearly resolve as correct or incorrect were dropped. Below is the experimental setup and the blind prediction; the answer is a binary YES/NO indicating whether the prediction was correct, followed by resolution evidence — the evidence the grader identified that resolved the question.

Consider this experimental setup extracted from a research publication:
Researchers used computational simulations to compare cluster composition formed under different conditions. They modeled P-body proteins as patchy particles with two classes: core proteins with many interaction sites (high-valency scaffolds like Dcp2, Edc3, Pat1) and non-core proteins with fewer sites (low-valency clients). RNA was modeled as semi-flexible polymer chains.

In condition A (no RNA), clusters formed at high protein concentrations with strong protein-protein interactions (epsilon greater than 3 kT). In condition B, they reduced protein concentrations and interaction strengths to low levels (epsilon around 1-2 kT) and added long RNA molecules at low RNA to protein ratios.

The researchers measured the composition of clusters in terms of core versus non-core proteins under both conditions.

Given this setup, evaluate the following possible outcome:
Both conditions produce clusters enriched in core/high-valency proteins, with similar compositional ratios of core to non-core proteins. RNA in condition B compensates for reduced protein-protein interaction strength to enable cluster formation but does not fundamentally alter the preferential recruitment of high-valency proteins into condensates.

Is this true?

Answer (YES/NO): NO